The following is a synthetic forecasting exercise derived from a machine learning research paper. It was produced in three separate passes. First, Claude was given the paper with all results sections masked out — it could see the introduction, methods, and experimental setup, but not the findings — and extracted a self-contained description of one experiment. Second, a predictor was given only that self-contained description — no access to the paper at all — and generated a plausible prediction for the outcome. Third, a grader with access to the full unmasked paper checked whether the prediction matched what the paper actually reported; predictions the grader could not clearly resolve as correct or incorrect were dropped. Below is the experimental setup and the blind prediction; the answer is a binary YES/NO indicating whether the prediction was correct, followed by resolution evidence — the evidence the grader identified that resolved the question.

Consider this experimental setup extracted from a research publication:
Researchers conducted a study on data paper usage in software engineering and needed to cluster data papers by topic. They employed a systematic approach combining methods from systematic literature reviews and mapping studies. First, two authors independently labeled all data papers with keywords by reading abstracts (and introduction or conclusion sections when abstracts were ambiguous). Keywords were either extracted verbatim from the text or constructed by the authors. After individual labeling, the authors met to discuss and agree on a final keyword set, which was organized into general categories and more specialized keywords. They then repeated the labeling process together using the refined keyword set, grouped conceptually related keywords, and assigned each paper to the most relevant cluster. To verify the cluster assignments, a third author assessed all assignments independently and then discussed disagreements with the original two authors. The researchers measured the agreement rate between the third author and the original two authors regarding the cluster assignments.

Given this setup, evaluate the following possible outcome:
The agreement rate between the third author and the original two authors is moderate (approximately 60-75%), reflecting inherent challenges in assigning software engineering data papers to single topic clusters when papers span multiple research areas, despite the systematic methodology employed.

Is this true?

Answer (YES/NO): NO